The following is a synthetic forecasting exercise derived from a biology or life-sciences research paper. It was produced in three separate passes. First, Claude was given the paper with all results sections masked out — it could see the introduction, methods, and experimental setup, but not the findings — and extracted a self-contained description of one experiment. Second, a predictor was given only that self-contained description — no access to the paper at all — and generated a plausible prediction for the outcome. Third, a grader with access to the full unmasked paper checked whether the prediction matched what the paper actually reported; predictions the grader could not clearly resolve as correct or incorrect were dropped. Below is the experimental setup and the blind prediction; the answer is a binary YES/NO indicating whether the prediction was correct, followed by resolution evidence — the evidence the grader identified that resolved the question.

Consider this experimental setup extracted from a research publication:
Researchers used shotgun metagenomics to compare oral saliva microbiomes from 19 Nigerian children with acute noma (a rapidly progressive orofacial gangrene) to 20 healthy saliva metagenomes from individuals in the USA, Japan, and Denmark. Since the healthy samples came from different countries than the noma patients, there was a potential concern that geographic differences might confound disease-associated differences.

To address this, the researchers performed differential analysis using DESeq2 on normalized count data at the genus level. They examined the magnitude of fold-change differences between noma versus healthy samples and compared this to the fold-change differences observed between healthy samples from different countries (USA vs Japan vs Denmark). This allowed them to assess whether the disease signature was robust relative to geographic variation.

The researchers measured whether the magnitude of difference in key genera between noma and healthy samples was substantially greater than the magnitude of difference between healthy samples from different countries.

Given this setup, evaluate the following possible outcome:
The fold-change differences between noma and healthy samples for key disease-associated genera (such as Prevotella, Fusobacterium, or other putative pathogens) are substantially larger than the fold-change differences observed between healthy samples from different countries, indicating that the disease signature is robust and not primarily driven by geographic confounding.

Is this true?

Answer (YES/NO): NO